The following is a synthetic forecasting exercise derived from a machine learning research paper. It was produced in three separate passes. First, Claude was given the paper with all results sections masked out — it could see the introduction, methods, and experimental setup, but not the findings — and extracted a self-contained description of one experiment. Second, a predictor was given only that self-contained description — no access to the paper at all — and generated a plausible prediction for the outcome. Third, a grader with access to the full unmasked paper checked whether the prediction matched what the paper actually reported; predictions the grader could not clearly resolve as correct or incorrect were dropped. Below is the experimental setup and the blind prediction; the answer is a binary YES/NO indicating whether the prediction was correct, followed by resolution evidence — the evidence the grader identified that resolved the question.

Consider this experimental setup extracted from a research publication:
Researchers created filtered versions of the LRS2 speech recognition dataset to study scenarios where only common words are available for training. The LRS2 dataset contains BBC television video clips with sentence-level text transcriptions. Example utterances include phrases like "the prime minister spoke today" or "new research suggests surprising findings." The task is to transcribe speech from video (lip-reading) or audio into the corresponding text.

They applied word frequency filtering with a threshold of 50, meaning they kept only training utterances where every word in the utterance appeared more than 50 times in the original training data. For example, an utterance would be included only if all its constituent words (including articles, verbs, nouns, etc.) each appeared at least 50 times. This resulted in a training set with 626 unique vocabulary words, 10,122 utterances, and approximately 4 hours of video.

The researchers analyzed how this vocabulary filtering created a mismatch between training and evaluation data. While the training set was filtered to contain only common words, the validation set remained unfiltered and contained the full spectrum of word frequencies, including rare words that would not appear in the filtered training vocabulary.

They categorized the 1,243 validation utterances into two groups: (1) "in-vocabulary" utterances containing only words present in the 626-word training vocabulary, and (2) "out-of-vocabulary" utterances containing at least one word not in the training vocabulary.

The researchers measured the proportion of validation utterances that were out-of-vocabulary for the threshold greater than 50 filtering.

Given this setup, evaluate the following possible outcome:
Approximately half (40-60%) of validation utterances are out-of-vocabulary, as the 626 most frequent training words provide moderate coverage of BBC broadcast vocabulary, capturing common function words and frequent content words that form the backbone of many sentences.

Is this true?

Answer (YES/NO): NO